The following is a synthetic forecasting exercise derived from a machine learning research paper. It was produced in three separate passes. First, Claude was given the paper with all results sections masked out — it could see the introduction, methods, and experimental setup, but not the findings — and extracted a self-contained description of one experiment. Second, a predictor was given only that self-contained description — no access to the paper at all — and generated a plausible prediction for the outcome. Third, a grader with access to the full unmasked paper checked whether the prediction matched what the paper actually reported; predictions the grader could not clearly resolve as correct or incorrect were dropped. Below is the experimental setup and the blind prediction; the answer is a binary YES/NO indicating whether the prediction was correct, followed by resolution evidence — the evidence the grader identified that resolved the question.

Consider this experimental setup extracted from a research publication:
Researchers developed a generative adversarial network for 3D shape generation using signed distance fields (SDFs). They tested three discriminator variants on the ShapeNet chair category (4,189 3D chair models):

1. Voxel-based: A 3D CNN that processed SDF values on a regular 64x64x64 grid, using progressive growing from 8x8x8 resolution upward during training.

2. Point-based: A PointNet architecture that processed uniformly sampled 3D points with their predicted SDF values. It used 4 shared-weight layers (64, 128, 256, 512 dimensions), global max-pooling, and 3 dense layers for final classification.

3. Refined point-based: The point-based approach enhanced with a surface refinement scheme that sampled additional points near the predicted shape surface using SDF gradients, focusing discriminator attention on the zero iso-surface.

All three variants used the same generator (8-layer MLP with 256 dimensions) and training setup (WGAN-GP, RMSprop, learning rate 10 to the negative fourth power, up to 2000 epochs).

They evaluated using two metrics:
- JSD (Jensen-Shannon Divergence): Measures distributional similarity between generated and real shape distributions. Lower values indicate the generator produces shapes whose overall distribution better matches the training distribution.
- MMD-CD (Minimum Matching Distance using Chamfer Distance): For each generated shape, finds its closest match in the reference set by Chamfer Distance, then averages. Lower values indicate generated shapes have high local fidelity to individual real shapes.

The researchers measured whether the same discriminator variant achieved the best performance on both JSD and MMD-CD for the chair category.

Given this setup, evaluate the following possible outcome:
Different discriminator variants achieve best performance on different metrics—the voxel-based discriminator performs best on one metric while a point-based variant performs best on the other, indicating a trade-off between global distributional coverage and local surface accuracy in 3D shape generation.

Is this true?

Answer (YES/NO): YES